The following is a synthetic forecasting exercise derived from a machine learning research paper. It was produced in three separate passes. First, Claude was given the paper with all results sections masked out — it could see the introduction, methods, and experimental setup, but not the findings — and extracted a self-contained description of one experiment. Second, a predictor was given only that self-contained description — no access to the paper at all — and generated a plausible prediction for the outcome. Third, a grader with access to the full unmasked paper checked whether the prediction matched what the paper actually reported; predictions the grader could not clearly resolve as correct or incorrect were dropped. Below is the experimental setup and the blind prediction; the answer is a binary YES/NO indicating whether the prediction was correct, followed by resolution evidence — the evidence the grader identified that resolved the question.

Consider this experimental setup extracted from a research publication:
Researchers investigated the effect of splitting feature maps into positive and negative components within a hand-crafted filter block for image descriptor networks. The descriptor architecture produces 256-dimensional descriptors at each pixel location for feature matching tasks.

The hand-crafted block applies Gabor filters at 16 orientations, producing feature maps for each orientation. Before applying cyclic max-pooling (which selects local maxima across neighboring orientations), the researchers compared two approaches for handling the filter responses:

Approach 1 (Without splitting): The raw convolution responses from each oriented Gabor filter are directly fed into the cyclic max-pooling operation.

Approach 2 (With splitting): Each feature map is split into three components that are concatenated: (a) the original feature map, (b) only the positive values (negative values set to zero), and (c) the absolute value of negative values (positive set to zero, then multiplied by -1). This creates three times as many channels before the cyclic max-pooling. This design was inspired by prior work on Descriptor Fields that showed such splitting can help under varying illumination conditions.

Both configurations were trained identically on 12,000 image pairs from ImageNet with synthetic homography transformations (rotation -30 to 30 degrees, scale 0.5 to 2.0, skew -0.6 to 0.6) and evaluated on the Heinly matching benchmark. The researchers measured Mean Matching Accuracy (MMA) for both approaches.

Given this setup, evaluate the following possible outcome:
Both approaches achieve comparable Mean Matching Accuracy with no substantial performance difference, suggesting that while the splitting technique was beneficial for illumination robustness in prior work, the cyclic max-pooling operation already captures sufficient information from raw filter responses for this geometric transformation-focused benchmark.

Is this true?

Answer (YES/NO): NO